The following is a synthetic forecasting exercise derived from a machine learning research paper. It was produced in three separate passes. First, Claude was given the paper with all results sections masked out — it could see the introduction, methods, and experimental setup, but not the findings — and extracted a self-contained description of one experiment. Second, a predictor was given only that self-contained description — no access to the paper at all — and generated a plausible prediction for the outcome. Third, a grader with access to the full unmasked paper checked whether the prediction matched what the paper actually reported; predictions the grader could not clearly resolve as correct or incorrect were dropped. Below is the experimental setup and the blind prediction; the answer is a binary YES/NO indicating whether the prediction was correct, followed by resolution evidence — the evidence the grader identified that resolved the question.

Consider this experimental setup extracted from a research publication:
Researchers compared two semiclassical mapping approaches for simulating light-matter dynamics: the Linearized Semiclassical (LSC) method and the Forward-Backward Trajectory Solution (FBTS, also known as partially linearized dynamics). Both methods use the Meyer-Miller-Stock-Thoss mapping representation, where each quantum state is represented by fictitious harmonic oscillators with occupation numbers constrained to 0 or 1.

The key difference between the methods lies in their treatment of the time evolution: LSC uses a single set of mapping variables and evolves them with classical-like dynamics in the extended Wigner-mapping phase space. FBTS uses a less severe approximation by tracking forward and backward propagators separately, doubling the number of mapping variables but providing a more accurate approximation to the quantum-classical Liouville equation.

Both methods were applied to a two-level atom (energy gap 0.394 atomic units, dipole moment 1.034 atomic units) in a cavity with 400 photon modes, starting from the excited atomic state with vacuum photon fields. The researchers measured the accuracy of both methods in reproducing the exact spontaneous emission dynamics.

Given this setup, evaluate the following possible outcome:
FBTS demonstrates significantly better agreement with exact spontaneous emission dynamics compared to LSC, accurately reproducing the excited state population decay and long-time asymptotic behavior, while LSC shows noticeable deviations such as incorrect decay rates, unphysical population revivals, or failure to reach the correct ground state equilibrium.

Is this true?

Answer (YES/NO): NO